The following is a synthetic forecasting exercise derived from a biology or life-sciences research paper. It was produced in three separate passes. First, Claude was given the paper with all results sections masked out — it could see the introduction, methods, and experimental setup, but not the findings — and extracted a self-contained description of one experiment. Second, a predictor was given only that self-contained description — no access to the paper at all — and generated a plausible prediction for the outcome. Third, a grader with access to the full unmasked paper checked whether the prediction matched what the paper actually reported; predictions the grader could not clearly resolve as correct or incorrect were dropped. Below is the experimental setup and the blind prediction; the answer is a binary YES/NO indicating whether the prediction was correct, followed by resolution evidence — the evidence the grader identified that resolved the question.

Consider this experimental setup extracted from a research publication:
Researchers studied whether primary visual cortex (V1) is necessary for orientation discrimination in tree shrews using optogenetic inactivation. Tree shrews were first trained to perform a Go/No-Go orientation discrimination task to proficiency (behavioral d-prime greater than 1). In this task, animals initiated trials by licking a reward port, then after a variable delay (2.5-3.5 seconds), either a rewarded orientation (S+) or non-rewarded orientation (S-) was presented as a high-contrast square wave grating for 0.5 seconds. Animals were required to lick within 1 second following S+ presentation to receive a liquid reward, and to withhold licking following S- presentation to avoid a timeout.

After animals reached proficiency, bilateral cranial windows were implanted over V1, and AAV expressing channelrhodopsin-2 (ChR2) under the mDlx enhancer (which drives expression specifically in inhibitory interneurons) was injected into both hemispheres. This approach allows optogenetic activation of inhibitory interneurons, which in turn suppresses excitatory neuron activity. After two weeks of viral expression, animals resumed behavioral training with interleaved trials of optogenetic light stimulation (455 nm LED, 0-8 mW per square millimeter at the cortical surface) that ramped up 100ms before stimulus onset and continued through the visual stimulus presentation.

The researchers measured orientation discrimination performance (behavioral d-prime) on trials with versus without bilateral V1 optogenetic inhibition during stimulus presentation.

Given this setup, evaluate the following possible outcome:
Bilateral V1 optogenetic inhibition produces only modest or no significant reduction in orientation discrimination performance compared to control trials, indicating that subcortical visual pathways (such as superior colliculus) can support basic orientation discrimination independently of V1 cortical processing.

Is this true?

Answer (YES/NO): NO